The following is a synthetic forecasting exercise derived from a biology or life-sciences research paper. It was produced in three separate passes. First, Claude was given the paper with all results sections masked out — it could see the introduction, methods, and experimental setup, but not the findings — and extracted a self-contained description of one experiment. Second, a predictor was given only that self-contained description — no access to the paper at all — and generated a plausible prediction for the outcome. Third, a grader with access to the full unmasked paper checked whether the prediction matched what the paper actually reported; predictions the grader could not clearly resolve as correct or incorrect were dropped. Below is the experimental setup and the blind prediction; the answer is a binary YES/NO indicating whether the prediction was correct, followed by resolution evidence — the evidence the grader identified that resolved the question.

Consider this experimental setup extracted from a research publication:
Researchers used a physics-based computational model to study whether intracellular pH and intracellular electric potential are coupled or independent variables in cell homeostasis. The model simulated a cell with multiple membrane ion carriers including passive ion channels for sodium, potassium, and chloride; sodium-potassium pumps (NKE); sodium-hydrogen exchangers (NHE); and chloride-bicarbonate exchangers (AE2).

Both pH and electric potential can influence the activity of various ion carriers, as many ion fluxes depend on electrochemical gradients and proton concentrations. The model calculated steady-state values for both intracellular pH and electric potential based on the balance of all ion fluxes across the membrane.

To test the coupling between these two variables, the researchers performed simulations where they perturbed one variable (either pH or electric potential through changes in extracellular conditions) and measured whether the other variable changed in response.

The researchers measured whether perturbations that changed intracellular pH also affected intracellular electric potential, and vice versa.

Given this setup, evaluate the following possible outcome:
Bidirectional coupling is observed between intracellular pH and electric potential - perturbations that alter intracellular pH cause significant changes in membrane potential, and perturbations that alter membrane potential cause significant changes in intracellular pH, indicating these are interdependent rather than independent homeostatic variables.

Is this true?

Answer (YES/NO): NO